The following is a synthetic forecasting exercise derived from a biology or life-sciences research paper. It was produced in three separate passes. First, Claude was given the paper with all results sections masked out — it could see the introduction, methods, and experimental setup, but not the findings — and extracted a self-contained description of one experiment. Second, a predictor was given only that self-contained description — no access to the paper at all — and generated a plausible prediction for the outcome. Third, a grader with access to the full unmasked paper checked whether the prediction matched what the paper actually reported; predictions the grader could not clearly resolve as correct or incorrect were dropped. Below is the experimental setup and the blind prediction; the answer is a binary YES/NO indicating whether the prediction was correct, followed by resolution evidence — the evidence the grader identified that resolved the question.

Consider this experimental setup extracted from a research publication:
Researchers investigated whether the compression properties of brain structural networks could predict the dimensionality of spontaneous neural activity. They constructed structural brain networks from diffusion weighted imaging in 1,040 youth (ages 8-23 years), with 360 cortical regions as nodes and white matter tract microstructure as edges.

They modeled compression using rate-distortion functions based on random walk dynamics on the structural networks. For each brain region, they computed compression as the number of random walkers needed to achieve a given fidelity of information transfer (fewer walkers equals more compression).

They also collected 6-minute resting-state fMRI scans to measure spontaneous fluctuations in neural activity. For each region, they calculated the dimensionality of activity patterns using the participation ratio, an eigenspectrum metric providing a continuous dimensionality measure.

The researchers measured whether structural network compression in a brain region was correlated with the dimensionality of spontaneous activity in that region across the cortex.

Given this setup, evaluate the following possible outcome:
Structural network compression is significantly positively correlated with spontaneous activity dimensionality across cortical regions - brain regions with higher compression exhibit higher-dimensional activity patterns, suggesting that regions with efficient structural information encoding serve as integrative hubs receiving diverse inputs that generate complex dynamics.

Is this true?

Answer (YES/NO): NO